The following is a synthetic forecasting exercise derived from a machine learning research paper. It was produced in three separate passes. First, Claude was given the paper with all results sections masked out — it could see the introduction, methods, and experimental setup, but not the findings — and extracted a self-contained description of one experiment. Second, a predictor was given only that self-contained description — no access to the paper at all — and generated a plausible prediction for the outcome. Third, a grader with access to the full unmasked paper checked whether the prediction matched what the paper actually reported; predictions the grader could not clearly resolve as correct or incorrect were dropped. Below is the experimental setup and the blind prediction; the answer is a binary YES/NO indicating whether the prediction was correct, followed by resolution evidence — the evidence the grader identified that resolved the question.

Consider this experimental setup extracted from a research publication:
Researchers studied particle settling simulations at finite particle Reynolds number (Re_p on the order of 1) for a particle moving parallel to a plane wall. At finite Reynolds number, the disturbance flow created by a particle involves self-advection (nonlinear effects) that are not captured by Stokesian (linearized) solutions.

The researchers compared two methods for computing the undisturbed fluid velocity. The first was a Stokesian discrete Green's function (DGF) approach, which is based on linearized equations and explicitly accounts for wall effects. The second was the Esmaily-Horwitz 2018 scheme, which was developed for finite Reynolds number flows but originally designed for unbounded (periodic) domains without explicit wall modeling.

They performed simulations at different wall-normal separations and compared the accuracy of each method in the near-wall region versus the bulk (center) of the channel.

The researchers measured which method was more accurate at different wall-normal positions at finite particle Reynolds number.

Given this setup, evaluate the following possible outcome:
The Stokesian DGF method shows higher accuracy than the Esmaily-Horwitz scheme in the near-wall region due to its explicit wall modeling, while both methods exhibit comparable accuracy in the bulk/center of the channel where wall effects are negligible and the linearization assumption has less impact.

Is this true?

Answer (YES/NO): NO